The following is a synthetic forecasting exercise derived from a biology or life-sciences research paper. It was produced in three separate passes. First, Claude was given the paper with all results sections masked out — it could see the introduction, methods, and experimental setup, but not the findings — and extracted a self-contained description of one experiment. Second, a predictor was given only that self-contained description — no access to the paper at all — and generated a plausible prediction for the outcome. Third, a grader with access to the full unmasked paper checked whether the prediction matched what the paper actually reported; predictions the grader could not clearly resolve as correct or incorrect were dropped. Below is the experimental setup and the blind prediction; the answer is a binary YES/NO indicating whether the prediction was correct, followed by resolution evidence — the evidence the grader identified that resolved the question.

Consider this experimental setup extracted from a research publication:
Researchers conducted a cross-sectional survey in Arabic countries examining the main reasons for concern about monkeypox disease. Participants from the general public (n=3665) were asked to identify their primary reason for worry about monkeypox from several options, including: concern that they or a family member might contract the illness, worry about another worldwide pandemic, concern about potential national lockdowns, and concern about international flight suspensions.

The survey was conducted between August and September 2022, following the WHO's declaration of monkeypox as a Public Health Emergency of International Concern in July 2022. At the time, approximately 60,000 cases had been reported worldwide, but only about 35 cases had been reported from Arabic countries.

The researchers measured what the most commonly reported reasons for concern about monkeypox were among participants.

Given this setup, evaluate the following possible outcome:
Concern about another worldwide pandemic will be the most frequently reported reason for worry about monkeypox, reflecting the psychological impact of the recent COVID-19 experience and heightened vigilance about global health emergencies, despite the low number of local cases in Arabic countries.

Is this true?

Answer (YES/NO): NO